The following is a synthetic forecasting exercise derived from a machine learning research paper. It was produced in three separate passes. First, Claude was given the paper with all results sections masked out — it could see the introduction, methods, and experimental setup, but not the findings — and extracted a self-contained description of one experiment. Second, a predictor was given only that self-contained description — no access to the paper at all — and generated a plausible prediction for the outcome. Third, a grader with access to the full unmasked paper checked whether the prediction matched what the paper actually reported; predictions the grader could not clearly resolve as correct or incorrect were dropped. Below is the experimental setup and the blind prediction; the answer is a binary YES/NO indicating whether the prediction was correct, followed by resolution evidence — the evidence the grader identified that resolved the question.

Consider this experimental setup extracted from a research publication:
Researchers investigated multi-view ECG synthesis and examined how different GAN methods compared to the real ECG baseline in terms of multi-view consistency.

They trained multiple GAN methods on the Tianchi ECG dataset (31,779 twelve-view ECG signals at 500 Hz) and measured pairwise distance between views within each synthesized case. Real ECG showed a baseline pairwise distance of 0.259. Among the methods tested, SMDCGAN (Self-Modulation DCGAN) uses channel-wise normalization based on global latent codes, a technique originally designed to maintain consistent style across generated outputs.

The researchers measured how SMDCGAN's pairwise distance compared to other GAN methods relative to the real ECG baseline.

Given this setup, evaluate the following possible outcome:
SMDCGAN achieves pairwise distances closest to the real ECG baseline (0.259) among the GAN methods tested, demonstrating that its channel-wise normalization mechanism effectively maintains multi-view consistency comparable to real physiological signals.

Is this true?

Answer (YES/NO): NO